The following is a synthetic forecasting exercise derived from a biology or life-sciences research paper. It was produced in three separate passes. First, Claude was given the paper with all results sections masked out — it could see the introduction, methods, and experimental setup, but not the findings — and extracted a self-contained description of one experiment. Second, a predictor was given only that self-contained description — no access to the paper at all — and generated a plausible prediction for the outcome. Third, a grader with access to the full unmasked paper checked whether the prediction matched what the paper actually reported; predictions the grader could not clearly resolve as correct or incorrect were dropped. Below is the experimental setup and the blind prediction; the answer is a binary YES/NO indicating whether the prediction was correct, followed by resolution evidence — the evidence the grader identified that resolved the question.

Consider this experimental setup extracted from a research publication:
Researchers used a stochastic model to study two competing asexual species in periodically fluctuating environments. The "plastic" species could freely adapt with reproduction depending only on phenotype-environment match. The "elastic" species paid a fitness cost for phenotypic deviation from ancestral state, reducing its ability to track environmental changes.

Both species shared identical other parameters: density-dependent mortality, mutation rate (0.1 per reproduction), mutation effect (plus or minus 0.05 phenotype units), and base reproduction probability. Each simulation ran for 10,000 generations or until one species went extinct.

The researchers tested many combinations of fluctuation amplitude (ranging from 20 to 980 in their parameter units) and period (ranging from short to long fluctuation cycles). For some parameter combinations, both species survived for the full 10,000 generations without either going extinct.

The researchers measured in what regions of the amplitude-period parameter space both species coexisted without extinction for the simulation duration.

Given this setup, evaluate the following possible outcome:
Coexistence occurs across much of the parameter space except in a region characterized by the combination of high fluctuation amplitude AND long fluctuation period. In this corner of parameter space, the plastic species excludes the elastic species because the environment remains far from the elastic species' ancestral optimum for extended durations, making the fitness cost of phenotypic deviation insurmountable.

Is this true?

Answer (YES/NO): NO